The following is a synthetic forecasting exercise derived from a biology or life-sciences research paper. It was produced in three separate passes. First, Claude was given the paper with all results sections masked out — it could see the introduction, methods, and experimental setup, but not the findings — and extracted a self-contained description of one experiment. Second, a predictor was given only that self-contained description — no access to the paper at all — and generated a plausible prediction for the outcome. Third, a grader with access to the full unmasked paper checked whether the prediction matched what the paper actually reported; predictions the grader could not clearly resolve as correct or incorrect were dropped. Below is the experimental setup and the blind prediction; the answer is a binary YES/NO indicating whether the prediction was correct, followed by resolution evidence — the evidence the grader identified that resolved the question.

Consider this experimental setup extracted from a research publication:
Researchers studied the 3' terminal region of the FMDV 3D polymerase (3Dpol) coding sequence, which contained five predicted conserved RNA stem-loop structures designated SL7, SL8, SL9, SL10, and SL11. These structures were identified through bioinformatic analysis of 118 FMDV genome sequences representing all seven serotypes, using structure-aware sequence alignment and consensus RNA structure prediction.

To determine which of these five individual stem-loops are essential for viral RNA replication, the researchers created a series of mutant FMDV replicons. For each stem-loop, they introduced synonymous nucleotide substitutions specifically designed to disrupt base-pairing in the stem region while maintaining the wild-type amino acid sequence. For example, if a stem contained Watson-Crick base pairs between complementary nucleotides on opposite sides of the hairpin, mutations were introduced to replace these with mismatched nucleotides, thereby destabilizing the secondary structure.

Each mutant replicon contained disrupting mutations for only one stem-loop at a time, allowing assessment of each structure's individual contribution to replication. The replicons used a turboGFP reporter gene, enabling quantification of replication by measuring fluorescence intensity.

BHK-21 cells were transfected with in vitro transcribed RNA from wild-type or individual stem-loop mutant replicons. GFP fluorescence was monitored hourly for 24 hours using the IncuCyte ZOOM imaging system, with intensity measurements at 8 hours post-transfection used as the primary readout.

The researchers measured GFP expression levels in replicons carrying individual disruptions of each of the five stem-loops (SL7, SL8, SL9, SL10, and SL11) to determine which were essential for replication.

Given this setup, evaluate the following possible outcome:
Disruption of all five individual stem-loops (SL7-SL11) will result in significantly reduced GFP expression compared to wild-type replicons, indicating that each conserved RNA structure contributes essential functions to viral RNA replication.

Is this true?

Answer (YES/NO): NO